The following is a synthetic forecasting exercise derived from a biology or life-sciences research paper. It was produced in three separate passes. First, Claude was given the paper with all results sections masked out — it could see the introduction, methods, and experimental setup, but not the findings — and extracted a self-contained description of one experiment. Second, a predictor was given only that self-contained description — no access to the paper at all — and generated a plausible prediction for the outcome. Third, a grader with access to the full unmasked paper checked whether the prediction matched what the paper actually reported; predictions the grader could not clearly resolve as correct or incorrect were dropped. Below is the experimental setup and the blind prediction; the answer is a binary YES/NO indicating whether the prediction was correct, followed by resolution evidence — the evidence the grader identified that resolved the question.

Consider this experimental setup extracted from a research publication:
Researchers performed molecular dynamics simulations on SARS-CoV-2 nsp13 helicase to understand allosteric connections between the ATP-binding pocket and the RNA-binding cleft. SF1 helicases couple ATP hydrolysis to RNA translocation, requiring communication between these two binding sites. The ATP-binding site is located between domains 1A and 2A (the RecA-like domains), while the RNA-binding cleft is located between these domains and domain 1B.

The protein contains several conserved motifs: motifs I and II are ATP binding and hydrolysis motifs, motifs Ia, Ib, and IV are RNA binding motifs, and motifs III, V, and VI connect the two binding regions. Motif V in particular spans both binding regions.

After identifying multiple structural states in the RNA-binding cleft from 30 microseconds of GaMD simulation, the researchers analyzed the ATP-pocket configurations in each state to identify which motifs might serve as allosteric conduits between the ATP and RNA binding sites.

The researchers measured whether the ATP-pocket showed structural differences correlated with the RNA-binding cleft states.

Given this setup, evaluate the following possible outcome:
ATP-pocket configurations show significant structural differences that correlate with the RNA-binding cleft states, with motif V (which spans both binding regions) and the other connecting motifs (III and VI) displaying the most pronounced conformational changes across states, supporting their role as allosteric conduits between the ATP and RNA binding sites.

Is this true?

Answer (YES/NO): NO